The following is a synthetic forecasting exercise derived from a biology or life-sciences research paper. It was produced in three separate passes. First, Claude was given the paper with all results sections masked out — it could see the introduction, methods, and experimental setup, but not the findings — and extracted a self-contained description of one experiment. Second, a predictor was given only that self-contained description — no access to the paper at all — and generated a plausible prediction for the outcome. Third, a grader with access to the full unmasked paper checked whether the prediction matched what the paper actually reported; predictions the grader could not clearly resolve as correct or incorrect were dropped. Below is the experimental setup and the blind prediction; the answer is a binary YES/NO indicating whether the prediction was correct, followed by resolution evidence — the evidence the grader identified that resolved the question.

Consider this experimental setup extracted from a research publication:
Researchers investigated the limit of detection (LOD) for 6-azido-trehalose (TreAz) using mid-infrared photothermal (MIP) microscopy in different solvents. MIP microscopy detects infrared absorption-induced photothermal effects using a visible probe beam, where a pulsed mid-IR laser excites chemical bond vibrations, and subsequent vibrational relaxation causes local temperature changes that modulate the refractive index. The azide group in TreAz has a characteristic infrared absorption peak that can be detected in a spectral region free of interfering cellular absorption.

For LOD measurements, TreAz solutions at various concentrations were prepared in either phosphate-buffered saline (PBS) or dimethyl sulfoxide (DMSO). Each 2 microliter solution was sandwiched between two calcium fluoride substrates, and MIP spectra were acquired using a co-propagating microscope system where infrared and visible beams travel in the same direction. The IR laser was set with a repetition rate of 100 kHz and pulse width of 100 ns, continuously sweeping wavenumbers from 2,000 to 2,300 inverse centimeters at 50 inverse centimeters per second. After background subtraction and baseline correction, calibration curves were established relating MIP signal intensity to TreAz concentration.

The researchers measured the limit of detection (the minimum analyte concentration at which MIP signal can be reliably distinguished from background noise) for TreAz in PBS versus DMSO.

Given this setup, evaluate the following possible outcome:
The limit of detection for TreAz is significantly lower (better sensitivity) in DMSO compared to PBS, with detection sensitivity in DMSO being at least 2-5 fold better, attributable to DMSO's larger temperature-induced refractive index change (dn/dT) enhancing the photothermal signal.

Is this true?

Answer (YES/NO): YES